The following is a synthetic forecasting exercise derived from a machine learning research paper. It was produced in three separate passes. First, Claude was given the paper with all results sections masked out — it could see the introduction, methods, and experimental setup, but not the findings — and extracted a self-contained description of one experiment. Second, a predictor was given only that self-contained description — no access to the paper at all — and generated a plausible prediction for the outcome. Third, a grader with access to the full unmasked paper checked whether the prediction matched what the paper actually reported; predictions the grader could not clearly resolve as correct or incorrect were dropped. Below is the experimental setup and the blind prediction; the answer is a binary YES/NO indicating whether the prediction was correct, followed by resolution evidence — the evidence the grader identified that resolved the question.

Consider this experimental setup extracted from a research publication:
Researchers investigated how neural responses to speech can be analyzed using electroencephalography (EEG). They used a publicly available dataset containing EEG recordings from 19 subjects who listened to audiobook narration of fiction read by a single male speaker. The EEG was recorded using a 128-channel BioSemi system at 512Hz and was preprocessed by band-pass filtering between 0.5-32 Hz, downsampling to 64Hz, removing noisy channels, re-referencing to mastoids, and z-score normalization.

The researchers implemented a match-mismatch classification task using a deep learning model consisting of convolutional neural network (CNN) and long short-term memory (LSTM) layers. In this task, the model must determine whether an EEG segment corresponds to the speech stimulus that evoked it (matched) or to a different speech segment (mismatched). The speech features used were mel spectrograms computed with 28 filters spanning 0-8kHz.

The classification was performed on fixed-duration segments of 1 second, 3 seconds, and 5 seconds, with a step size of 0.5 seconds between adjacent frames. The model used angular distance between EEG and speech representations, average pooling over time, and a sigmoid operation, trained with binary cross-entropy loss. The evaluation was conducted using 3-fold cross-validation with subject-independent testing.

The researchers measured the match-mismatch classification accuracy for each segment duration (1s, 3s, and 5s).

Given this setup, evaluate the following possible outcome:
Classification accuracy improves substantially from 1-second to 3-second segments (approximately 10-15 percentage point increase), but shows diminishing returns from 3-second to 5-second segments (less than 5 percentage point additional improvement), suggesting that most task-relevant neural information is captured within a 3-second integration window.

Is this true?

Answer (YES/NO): YES